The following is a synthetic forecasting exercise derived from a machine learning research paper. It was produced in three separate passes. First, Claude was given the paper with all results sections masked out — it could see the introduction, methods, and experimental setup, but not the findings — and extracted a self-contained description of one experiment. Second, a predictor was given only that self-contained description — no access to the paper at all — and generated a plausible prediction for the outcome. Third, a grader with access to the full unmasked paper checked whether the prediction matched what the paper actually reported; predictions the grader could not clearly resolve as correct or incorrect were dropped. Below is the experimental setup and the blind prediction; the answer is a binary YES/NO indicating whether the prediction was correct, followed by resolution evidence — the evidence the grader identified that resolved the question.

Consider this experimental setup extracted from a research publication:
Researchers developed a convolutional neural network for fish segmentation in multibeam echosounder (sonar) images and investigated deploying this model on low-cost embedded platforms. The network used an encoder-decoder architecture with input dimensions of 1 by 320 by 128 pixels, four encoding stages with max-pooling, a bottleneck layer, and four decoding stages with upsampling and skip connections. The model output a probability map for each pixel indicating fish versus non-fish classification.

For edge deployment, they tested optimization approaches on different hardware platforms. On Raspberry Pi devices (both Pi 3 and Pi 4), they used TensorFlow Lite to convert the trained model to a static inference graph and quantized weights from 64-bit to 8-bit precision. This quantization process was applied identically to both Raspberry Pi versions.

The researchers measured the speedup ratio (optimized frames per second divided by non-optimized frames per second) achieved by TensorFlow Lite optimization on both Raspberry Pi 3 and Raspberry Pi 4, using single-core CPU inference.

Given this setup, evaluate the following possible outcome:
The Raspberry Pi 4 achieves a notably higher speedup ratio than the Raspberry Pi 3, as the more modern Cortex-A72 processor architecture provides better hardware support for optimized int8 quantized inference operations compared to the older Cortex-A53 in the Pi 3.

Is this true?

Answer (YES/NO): YES